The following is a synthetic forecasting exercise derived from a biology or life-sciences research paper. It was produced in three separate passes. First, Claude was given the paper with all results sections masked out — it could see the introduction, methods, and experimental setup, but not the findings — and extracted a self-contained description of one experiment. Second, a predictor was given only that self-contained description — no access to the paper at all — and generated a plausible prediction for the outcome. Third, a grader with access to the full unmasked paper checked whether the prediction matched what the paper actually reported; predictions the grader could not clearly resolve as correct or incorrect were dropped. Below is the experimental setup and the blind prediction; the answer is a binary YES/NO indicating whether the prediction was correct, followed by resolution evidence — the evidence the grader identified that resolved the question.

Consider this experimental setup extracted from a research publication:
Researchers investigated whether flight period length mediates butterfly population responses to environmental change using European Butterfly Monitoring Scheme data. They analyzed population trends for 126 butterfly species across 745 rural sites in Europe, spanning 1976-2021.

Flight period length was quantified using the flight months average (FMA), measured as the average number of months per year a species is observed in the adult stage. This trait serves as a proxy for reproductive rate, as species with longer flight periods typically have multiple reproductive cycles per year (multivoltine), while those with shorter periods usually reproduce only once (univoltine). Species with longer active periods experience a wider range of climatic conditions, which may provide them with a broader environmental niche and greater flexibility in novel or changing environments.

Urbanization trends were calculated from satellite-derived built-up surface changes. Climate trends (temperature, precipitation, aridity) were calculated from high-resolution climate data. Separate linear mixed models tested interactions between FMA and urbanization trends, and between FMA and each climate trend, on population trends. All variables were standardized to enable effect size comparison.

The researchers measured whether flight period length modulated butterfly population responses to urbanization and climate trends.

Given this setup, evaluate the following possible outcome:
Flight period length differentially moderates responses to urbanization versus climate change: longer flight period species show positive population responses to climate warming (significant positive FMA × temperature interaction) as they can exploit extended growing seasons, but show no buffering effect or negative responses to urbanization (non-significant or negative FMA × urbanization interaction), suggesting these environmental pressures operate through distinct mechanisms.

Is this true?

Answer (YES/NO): NO